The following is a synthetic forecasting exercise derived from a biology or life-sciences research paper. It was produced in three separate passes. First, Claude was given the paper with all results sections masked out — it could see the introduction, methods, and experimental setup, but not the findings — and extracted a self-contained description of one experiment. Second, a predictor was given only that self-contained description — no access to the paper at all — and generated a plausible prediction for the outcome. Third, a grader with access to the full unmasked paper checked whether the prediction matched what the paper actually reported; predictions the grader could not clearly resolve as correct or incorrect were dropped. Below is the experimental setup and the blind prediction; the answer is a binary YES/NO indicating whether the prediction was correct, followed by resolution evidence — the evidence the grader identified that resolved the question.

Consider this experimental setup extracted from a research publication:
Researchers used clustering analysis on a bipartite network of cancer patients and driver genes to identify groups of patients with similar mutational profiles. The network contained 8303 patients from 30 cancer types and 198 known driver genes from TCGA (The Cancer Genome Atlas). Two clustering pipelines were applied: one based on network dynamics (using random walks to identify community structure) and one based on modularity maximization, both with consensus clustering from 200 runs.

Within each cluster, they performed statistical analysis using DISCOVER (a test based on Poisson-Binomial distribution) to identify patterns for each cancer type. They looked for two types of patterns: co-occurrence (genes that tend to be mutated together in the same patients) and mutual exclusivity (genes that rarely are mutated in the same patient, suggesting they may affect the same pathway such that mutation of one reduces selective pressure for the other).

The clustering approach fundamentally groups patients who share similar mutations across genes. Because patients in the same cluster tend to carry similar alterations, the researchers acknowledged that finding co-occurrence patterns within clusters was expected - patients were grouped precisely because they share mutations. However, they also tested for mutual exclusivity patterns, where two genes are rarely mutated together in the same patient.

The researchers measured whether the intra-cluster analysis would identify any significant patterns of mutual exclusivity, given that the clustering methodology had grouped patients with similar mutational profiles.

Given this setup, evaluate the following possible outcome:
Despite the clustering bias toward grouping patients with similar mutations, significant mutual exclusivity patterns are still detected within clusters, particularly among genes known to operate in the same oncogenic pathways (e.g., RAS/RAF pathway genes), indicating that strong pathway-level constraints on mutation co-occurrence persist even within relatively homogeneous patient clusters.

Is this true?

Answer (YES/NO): NO